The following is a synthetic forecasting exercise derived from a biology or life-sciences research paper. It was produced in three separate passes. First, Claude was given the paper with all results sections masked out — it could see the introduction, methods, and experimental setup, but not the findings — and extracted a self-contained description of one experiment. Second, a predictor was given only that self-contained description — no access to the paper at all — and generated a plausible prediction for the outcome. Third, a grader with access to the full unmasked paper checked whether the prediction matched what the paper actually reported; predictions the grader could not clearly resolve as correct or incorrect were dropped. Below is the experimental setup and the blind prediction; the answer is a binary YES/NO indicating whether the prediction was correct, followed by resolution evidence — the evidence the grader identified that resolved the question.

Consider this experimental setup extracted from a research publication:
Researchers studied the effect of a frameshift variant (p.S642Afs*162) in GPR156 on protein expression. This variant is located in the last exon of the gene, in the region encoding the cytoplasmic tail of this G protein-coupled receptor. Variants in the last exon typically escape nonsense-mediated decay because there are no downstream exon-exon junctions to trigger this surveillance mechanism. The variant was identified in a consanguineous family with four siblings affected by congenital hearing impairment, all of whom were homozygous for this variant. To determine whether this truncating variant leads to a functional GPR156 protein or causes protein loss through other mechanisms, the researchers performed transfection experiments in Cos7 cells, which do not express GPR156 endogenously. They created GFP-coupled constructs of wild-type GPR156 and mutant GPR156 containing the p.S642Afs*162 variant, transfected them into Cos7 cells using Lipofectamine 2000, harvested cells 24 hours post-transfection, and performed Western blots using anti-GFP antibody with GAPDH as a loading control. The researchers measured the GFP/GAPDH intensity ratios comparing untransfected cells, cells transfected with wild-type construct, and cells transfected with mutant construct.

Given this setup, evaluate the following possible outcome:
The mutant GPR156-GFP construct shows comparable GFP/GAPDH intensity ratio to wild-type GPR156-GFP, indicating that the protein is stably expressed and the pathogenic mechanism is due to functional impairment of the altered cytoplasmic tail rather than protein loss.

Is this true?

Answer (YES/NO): NO